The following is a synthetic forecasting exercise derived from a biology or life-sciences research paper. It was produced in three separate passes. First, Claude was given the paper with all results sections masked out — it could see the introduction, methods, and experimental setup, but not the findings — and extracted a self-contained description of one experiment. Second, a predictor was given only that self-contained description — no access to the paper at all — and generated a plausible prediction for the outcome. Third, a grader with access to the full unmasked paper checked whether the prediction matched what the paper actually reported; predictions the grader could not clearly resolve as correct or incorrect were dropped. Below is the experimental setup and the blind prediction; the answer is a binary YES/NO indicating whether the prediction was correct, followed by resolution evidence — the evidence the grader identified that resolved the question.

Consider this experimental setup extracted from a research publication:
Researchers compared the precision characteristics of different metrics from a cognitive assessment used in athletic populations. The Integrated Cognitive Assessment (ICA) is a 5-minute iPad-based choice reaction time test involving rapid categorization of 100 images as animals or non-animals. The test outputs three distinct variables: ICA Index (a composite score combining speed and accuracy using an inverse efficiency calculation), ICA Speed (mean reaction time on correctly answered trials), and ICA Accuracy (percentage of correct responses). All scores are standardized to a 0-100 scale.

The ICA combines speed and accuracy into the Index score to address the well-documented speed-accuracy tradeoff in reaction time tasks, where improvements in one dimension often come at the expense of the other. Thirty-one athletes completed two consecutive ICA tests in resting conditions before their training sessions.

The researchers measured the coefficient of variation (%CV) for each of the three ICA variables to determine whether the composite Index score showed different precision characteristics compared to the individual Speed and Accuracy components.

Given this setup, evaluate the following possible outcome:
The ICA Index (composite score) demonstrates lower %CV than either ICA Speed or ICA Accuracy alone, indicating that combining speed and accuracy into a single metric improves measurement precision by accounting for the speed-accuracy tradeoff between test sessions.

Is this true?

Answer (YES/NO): NO